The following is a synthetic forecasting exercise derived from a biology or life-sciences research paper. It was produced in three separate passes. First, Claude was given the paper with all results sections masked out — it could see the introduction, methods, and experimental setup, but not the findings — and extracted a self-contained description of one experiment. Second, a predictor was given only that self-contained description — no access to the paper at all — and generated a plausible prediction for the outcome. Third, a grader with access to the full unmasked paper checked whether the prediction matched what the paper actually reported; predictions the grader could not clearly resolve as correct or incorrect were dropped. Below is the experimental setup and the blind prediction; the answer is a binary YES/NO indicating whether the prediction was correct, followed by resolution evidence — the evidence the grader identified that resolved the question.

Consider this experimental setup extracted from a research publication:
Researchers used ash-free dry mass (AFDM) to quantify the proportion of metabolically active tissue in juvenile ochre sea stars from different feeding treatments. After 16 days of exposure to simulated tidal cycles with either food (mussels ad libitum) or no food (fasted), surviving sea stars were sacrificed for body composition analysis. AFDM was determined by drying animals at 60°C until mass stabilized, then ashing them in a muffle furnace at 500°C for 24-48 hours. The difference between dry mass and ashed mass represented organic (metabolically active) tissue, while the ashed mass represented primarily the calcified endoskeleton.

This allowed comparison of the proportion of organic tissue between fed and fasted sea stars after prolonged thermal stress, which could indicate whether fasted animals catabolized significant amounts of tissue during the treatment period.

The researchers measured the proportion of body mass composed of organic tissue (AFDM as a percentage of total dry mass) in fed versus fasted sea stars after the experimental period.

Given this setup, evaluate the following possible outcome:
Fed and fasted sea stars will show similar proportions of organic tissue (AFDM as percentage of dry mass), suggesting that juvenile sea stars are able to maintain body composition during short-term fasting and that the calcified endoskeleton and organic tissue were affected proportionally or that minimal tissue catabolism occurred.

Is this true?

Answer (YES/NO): YES